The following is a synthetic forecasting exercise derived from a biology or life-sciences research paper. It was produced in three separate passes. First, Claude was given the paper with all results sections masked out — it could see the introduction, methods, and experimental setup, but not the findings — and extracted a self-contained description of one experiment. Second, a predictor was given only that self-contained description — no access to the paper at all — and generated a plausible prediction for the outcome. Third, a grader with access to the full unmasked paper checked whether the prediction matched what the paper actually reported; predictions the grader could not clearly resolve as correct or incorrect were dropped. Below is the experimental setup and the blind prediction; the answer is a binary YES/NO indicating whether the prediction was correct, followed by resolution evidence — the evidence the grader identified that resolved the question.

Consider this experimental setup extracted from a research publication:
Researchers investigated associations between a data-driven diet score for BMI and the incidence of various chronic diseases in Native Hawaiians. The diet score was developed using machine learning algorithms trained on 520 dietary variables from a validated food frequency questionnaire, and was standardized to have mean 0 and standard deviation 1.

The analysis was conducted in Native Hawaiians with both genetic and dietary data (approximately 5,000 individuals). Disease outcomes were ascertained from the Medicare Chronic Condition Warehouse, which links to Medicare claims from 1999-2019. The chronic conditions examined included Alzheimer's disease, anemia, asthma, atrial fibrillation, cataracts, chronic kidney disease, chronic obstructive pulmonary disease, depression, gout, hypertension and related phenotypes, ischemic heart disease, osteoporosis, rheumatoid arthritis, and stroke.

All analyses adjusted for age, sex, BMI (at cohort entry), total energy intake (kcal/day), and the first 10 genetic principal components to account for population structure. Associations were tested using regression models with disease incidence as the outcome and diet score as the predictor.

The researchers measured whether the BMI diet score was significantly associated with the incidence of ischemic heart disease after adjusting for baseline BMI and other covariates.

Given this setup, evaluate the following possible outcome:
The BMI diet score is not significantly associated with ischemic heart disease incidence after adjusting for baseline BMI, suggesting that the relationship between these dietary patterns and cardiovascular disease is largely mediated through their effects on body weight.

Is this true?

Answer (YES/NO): NO